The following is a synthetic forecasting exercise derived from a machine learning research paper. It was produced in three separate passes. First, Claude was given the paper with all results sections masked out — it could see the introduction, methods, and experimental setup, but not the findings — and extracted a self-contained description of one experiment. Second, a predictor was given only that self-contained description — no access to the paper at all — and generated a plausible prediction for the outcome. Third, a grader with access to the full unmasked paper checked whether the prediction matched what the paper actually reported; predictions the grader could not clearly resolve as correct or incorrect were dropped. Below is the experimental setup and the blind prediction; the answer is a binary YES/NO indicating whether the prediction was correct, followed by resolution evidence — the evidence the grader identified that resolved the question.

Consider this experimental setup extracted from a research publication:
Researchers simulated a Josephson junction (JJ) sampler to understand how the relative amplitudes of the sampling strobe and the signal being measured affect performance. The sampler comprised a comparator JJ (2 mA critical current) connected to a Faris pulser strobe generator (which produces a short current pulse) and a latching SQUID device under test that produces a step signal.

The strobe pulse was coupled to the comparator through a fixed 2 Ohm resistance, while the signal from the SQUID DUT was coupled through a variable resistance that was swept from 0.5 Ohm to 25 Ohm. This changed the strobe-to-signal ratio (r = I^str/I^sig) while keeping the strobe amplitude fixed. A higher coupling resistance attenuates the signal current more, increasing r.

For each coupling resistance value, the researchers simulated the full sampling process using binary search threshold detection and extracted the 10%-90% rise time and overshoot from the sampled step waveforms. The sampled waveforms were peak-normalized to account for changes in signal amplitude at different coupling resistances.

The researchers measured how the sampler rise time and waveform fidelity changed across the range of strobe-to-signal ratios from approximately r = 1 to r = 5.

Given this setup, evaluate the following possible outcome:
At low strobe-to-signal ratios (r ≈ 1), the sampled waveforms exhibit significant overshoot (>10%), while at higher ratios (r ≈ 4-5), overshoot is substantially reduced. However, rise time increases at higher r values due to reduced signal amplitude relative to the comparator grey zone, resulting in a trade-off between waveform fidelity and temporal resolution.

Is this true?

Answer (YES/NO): NO